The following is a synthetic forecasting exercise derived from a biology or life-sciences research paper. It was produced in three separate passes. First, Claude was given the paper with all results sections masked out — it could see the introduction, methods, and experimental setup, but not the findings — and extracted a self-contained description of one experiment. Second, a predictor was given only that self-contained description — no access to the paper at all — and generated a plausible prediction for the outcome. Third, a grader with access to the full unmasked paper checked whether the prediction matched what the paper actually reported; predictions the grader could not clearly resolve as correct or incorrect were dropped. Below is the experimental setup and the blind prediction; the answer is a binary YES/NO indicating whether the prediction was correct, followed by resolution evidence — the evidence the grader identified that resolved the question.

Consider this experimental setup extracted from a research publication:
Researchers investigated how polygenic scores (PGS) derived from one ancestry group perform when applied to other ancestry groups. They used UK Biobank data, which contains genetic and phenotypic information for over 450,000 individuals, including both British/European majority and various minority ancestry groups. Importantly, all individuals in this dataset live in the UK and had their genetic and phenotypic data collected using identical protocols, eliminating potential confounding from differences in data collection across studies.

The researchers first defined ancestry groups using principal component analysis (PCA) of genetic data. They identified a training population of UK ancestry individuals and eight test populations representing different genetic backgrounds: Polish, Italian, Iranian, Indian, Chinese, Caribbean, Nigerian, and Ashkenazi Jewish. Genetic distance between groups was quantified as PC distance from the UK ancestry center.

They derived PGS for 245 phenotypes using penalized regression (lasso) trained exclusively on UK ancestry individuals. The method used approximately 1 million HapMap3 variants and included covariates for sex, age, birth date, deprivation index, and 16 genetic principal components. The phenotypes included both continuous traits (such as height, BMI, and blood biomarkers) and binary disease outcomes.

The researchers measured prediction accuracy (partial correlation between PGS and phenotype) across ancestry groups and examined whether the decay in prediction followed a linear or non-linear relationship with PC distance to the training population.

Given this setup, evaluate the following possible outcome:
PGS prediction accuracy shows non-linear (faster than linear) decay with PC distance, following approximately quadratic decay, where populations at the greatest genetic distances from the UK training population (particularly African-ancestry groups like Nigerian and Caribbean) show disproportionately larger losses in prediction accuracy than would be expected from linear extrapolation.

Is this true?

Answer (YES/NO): NO